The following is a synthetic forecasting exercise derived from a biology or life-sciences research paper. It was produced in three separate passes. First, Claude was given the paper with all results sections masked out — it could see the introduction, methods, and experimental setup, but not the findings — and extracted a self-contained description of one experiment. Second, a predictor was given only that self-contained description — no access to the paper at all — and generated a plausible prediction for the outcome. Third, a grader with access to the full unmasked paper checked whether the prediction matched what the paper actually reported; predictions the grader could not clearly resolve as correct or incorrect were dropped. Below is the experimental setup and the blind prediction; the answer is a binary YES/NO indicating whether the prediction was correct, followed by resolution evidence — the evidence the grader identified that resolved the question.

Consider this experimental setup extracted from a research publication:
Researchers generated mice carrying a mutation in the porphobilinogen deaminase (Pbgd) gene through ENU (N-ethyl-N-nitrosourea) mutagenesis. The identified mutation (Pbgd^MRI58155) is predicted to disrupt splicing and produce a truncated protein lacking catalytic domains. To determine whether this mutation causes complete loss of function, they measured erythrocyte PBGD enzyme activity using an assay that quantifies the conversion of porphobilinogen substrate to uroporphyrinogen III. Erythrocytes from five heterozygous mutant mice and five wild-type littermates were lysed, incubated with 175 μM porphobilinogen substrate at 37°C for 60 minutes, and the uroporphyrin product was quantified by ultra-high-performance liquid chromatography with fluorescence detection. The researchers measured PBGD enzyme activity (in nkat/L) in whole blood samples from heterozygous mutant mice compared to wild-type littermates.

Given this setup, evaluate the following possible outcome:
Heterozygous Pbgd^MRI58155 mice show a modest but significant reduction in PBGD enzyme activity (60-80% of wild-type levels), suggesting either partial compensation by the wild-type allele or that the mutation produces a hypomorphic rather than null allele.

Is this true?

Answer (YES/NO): YES